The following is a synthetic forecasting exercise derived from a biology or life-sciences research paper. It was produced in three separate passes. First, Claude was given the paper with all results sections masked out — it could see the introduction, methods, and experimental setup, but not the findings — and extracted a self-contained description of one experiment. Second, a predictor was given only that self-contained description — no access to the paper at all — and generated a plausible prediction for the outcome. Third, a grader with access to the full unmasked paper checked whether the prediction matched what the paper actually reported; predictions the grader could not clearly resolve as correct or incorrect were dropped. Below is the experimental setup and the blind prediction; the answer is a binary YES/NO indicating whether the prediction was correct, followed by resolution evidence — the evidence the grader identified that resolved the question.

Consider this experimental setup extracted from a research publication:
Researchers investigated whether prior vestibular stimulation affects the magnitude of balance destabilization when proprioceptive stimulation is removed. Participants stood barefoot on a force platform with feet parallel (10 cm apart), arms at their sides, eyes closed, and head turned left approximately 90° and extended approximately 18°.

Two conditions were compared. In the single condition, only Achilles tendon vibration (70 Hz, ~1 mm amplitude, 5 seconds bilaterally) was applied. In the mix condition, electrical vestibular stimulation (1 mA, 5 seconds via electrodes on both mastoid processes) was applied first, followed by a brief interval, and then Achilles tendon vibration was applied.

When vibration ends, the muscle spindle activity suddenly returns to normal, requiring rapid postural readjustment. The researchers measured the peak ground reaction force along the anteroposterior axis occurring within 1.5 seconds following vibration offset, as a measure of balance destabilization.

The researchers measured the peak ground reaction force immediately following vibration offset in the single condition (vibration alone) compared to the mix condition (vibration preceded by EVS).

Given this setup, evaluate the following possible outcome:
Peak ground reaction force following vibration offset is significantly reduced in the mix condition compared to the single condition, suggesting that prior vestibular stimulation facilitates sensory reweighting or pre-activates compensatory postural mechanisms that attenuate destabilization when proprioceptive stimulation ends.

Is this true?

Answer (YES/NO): NO